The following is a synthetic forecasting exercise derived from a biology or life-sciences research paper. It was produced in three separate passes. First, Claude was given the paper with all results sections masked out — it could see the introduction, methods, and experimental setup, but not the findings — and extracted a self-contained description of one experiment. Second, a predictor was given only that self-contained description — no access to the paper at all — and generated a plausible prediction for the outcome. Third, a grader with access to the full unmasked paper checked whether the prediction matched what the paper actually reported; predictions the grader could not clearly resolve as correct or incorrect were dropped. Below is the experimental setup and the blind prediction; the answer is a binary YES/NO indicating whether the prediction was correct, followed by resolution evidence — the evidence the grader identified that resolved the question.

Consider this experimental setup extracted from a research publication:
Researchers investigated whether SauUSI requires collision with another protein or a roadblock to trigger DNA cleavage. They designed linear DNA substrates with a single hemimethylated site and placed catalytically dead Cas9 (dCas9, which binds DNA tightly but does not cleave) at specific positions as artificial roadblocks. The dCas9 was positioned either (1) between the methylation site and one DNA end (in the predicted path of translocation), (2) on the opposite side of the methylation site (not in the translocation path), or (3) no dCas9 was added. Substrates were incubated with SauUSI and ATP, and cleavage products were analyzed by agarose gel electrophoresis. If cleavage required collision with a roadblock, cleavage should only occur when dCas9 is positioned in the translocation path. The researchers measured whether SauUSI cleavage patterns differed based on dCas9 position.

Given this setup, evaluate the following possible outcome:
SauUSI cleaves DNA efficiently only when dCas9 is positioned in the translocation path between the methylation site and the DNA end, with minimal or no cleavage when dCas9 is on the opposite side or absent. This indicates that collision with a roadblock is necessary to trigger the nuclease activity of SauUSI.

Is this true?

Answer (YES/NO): NO